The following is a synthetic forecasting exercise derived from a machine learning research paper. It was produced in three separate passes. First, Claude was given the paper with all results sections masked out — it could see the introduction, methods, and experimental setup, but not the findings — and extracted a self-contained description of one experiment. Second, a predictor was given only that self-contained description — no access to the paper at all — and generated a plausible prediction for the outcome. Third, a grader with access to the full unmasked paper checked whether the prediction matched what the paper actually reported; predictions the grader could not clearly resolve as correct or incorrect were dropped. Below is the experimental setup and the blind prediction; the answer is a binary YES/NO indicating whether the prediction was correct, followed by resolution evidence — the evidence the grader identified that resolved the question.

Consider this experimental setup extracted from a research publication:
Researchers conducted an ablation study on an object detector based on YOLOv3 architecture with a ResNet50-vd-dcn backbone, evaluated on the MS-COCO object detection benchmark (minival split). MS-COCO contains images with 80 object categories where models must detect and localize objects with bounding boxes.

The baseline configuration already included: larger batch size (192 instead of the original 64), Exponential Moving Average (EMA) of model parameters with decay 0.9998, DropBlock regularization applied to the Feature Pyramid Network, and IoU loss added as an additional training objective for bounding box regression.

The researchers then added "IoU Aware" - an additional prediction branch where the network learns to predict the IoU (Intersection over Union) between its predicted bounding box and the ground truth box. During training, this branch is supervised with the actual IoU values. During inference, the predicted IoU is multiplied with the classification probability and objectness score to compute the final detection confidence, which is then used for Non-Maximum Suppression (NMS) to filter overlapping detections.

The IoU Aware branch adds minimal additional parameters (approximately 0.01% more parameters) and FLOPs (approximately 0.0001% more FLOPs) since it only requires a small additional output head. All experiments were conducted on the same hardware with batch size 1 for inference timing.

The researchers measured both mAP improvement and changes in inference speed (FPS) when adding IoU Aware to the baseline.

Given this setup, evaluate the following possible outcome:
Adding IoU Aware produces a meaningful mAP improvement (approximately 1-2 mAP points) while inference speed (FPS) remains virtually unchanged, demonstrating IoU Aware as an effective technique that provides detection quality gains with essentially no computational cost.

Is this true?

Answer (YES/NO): NO